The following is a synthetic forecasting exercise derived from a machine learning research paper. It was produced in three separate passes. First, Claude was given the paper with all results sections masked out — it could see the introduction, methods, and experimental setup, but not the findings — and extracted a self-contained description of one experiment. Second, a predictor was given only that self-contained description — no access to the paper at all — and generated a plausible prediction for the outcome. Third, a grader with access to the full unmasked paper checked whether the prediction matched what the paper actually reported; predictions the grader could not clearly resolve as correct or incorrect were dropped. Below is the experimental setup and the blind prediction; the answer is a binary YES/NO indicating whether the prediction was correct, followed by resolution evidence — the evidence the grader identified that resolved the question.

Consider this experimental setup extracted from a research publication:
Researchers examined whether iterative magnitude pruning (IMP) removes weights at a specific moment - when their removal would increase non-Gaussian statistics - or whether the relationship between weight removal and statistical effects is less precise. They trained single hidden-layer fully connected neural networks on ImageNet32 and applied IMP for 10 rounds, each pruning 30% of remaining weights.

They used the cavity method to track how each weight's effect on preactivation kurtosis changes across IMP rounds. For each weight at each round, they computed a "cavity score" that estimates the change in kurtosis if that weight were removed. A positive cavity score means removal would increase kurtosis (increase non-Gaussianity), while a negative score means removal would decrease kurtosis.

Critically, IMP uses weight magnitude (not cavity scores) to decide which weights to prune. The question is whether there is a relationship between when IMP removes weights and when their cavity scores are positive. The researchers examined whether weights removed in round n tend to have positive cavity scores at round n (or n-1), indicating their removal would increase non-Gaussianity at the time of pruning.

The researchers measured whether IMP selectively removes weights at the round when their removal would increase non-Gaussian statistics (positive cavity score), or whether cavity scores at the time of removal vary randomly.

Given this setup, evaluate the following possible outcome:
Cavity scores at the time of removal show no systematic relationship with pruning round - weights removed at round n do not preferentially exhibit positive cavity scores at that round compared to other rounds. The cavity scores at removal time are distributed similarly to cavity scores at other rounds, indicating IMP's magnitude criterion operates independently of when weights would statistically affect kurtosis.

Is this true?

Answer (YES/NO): NO